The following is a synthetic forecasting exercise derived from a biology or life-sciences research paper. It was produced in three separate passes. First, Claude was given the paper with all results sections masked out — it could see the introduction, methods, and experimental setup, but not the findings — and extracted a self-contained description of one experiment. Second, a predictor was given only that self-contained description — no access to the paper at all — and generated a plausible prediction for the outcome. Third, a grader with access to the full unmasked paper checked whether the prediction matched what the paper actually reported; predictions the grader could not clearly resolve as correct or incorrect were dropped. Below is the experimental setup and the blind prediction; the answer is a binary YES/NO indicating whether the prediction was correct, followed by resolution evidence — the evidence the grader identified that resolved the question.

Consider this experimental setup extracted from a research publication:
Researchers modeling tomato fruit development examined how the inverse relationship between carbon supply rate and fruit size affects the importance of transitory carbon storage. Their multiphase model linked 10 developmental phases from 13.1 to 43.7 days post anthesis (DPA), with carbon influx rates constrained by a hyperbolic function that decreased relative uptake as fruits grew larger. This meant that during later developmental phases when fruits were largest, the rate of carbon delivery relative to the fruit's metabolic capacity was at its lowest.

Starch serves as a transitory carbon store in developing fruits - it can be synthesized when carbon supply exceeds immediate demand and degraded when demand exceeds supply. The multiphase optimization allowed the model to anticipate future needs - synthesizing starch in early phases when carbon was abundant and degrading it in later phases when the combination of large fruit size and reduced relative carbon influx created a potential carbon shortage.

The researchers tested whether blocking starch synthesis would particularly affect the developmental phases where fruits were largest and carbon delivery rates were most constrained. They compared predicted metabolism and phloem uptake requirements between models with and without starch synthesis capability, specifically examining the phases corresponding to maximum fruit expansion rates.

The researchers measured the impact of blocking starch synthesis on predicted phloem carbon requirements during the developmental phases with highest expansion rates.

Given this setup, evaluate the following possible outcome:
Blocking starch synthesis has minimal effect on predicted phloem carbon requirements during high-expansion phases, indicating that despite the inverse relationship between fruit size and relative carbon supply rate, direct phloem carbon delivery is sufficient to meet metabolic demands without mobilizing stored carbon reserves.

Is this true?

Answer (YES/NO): NO